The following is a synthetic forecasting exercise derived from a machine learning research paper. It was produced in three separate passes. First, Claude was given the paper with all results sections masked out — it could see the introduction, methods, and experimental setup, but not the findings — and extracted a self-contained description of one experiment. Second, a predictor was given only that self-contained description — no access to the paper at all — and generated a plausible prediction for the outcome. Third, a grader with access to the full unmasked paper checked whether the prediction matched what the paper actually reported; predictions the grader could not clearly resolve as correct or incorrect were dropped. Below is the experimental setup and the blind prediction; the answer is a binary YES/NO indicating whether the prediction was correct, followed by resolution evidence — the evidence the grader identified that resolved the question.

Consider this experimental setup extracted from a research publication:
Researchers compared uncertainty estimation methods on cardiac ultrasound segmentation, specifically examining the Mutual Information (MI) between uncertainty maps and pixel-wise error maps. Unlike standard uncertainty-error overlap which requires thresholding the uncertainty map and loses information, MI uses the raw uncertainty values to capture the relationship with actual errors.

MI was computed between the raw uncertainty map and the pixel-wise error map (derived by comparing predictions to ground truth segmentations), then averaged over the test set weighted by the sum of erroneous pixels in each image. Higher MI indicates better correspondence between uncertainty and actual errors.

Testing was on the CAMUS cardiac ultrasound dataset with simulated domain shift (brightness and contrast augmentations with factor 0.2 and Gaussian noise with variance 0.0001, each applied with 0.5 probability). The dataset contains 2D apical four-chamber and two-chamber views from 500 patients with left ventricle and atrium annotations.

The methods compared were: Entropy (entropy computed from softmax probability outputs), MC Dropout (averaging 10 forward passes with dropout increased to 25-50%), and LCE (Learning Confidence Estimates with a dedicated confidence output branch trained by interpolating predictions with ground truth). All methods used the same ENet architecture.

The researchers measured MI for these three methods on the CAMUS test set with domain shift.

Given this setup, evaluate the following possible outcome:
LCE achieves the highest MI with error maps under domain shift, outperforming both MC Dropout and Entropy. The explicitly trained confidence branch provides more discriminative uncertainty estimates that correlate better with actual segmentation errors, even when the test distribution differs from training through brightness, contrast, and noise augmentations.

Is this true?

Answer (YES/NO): YES